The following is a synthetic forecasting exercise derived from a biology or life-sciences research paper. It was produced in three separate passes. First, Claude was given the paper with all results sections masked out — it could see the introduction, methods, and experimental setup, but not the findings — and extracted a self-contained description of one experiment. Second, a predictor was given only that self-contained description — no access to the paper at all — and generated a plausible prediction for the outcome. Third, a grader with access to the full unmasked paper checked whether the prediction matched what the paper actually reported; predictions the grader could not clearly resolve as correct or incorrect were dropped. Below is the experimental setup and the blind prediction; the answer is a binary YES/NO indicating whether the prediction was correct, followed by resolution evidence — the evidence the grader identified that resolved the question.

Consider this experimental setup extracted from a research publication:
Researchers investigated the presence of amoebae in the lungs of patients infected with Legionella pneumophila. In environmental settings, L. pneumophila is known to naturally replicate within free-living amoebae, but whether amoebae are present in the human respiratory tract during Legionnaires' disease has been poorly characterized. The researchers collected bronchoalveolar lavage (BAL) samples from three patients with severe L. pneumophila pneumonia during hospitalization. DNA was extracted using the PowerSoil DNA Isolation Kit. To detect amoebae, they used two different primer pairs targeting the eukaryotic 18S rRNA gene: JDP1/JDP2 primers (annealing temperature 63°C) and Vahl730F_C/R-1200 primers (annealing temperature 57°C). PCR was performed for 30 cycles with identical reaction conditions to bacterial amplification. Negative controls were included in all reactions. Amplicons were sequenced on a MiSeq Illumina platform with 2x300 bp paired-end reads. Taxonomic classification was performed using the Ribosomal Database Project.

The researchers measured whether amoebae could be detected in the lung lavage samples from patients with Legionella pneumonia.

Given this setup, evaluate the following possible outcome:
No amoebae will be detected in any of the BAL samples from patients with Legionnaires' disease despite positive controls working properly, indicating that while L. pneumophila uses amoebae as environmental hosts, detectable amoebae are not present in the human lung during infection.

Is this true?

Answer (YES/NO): NO